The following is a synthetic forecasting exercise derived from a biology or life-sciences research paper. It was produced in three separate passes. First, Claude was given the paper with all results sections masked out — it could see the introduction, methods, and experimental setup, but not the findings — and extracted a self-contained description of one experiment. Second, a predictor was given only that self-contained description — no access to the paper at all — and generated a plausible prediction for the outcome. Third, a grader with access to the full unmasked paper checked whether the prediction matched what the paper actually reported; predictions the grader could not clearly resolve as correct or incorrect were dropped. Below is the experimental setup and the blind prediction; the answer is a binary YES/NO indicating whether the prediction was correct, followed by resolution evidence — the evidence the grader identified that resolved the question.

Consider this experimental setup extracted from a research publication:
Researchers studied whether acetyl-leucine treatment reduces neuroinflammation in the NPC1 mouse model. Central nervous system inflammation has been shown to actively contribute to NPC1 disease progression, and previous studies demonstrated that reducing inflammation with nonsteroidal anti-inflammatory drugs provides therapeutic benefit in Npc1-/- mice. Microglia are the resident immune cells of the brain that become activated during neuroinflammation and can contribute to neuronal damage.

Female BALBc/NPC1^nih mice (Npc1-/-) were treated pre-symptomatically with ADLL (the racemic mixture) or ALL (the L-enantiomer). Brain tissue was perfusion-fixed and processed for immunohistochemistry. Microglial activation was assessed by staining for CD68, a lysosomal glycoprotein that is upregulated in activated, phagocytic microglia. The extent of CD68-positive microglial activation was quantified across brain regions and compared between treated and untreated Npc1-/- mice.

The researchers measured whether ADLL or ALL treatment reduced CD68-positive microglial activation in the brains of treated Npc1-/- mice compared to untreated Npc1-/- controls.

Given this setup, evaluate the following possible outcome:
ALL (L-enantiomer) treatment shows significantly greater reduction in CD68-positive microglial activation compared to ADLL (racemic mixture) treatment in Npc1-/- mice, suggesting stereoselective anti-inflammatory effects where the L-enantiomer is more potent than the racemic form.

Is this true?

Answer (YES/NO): NO